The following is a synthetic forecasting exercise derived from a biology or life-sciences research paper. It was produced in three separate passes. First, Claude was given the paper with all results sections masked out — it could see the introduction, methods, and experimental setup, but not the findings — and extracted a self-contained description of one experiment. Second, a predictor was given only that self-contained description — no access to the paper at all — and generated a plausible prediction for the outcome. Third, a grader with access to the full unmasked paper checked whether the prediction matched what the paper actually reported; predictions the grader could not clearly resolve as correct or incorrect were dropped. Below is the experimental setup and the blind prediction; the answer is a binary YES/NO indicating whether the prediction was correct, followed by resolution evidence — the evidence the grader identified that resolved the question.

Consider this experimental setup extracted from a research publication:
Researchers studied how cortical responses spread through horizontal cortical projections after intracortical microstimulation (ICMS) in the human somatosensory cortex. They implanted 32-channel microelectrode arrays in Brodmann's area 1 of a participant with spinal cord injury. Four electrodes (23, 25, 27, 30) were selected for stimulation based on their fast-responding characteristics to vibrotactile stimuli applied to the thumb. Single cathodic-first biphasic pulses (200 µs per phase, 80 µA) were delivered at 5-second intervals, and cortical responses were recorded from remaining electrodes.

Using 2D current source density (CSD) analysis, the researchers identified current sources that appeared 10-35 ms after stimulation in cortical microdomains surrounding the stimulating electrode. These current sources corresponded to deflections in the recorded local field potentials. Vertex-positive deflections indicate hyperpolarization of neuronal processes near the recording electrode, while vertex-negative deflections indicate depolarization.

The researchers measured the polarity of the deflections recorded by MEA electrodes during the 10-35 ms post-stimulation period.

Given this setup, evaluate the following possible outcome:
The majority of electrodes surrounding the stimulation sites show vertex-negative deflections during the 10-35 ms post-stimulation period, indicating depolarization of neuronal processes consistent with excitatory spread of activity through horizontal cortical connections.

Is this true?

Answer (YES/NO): NO